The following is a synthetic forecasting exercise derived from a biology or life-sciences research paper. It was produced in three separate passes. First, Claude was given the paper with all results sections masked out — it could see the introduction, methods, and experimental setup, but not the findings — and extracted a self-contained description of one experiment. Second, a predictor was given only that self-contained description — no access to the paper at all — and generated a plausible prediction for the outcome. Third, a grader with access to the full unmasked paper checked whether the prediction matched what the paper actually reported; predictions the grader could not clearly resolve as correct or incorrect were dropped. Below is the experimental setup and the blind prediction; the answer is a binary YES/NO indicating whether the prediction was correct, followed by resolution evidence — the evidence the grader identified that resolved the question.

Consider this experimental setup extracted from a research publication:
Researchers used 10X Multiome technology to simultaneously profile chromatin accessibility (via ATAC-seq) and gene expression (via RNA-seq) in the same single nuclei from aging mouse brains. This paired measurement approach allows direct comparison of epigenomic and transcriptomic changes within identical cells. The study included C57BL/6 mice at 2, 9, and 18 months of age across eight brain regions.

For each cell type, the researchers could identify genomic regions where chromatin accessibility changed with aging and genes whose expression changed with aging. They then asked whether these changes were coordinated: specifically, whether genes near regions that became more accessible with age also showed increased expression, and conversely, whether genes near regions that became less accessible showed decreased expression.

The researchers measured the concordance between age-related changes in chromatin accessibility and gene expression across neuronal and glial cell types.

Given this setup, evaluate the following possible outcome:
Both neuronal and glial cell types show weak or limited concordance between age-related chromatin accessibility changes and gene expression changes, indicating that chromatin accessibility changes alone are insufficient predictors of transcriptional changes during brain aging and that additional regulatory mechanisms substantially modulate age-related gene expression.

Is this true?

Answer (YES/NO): NO